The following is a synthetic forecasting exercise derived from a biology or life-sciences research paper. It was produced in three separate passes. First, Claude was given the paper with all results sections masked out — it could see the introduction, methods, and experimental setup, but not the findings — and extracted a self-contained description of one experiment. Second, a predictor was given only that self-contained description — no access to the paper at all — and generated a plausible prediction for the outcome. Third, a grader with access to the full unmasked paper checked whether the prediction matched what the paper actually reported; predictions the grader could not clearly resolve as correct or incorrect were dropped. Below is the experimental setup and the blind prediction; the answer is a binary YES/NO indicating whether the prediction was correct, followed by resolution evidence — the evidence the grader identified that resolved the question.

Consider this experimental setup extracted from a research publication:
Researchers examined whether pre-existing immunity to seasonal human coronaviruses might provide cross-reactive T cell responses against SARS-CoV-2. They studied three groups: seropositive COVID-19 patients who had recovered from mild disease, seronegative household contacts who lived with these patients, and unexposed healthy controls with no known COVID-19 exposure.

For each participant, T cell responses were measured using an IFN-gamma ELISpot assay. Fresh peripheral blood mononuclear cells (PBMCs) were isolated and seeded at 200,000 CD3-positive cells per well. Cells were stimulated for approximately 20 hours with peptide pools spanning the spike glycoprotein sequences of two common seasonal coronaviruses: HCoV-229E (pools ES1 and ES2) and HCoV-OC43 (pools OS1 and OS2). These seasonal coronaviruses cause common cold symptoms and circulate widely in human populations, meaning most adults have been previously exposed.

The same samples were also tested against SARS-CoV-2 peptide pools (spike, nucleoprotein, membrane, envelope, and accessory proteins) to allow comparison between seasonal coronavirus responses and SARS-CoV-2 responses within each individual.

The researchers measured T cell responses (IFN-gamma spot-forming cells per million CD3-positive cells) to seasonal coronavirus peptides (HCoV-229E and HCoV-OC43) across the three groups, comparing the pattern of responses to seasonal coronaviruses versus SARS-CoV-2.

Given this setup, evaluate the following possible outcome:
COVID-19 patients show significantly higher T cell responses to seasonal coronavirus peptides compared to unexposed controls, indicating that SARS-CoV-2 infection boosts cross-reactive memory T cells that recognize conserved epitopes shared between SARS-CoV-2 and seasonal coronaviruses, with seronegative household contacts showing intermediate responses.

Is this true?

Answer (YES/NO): NO